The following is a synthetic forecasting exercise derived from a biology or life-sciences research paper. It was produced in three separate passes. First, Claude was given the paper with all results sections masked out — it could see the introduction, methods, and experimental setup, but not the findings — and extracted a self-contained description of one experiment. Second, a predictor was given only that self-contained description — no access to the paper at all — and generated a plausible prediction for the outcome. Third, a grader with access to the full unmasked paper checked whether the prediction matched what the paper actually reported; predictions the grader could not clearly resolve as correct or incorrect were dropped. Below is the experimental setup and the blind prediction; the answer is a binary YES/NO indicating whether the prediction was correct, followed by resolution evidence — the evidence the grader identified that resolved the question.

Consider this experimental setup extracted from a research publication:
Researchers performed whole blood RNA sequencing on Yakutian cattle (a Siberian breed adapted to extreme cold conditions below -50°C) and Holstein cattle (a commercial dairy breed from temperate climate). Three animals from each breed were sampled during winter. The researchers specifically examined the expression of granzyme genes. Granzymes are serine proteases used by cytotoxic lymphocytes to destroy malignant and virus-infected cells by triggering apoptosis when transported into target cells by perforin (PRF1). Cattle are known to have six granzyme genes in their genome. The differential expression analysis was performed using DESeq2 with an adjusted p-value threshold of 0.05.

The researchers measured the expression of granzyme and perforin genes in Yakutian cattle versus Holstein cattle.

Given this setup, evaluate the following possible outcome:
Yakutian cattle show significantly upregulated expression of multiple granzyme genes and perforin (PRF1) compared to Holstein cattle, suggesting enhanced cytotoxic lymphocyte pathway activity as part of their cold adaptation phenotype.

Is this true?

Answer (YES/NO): YES